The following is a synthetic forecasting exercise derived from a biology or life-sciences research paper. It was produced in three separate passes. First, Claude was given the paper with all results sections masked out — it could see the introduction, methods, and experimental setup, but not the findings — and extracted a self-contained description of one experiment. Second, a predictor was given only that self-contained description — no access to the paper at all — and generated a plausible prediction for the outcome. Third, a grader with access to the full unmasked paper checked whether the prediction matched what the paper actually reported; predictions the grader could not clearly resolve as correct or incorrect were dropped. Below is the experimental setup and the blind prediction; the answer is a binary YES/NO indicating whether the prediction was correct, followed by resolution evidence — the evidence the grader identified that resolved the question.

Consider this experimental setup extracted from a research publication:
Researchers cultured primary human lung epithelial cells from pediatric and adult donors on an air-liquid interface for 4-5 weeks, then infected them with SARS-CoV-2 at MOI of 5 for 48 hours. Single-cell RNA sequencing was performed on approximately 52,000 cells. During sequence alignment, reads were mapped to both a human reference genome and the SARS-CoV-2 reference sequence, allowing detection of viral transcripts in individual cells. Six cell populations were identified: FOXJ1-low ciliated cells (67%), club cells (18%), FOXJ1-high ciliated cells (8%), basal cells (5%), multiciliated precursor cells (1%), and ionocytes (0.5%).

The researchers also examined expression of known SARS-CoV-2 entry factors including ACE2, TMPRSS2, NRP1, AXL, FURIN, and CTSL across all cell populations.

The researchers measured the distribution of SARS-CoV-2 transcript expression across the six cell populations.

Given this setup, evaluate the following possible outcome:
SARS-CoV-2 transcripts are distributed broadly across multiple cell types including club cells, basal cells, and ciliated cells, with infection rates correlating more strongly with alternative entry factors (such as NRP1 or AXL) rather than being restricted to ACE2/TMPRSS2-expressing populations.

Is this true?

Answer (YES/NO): NO